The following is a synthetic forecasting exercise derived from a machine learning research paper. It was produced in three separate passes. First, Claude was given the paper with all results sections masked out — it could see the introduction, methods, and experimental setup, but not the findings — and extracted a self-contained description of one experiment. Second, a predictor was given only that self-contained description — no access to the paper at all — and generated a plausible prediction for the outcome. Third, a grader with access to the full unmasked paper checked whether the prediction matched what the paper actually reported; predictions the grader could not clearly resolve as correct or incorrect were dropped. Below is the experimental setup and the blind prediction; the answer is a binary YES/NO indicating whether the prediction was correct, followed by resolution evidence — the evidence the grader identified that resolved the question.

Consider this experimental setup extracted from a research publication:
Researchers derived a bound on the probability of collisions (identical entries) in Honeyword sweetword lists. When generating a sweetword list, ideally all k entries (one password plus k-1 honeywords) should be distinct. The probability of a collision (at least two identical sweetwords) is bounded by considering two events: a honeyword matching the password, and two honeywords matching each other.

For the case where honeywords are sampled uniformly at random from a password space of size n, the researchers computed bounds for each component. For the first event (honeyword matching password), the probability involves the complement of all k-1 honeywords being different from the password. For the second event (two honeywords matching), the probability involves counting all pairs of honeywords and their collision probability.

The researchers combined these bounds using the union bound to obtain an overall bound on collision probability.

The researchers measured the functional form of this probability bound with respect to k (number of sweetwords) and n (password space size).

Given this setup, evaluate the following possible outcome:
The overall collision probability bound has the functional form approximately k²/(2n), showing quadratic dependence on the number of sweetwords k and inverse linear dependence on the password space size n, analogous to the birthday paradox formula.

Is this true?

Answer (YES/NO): NO